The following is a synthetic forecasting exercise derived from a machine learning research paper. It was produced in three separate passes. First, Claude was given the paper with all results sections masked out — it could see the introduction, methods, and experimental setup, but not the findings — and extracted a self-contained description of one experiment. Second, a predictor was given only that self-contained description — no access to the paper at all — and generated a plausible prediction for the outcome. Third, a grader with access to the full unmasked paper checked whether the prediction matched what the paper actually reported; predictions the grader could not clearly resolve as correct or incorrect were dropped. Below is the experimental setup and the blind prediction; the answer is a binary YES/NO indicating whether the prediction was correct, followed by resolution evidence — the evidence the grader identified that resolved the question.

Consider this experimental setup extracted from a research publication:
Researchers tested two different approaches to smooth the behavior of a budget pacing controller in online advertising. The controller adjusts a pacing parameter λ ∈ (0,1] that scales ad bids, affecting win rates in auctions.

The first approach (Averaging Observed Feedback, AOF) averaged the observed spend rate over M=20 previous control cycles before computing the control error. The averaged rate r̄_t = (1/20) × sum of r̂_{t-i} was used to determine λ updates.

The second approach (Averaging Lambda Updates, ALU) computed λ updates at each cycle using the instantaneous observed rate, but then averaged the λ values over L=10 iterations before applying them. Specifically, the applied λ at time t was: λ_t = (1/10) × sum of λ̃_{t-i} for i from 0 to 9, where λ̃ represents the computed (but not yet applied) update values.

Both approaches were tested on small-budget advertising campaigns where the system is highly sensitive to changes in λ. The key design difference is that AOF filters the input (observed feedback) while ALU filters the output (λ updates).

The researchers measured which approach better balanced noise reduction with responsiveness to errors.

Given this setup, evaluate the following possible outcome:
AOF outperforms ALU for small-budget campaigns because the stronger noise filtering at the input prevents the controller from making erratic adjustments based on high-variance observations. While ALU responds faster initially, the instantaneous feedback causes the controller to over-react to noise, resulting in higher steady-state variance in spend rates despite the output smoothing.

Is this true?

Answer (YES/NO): NO